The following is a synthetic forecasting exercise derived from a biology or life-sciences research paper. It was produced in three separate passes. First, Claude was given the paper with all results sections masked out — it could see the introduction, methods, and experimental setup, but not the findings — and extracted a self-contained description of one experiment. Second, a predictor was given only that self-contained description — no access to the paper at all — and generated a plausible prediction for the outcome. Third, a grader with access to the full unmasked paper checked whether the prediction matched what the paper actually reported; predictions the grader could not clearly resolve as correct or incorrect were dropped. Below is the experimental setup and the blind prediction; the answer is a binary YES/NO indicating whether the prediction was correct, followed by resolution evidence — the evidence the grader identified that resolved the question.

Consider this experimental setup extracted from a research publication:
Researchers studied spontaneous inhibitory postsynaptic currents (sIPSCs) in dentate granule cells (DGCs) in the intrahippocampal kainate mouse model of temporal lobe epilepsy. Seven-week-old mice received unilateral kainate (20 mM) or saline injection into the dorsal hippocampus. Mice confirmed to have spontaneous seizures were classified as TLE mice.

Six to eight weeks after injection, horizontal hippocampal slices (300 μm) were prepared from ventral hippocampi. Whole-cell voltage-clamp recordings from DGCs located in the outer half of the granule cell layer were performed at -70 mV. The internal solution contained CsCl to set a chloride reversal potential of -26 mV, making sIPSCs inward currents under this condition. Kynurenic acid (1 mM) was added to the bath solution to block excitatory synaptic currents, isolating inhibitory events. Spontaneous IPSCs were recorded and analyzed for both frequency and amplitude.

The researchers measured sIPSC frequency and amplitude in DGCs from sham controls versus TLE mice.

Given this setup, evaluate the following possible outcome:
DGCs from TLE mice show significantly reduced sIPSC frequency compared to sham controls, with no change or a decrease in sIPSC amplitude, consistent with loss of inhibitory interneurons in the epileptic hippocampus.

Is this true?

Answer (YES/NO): NO